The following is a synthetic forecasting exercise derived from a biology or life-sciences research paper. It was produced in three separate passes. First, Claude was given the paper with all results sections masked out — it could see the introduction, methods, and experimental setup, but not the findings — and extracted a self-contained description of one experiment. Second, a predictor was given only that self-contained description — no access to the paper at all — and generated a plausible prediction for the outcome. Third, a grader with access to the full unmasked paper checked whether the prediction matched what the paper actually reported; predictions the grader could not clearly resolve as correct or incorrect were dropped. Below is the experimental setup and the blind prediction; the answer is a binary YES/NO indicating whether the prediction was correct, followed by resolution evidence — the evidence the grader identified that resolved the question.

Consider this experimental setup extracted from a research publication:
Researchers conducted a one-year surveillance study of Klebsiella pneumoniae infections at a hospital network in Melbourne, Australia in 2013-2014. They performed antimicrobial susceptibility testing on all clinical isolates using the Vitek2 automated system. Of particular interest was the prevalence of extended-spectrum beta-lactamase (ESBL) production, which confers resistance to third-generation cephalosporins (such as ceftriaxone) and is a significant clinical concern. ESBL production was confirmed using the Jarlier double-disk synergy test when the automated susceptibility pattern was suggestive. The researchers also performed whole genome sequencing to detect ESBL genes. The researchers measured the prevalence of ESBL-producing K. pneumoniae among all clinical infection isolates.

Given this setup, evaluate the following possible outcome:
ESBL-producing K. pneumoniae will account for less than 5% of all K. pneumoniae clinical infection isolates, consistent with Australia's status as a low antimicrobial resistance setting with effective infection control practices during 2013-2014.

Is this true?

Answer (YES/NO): NO